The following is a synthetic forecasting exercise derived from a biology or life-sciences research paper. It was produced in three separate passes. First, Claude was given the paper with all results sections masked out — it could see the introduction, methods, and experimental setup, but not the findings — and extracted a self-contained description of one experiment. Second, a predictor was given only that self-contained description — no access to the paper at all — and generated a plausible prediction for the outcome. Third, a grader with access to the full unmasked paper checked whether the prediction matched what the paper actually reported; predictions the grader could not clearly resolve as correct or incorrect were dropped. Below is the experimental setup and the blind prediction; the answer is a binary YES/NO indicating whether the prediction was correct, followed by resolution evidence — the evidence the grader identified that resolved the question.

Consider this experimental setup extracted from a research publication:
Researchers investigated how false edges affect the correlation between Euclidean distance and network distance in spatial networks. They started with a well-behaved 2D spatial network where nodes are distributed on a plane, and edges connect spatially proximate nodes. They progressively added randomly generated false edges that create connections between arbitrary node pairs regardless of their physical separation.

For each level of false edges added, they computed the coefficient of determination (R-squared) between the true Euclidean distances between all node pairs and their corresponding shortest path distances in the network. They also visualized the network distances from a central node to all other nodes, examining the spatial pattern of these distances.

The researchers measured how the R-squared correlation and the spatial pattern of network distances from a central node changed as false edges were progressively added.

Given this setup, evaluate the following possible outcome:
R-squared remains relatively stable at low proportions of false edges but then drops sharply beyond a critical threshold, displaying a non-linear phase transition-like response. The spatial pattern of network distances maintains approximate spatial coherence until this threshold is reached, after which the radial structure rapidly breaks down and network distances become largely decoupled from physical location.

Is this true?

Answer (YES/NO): NO